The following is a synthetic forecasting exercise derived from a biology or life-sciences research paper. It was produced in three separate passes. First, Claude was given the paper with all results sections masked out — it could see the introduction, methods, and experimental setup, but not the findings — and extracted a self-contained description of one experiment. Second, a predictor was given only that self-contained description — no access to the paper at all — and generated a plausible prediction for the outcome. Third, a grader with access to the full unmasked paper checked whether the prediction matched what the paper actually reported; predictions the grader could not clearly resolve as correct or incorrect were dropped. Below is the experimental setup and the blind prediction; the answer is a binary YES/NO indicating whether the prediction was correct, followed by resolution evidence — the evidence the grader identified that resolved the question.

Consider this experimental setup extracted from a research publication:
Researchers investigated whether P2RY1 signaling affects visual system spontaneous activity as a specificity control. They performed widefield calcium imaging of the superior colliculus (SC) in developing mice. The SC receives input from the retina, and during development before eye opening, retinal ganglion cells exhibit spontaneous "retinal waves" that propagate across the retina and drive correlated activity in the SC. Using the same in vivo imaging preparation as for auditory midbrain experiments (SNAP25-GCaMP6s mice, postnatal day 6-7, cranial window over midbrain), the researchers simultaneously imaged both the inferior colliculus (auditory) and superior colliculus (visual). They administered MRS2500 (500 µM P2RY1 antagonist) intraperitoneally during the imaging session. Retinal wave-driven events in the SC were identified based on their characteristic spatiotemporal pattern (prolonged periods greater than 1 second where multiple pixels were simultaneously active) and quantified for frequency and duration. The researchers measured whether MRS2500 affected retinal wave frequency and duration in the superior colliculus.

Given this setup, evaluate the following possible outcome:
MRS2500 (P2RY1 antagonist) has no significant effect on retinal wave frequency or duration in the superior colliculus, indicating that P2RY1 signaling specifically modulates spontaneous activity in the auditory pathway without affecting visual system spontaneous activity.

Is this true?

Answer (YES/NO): YES